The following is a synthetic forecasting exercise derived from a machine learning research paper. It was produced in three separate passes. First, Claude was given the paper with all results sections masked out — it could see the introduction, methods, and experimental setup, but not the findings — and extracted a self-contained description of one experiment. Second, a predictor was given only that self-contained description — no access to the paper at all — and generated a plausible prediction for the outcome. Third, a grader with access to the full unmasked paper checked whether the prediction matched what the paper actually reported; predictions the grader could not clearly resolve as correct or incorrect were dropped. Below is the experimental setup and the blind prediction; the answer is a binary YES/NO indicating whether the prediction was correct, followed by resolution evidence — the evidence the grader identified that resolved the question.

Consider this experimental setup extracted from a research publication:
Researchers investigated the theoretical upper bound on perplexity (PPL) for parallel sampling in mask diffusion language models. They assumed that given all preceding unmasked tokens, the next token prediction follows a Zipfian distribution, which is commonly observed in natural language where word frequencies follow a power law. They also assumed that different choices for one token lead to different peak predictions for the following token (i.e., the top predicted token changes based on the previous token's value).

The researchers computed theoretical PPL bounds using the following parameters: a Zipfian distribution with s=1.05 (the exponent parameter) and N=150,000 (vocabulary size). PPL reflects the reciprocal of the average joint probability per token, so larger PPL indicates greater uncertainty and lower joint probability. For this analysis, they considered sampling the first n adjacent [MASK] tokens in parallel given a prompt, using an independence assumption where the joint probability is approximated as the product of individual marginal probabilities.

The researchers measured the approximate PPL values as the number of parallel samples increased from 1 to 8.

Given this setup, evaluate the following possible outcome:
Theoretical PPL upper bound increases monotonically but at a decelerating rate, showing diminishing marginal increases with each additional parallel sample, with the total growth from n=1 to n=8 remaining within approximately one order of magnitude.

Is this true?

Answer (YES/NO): YES